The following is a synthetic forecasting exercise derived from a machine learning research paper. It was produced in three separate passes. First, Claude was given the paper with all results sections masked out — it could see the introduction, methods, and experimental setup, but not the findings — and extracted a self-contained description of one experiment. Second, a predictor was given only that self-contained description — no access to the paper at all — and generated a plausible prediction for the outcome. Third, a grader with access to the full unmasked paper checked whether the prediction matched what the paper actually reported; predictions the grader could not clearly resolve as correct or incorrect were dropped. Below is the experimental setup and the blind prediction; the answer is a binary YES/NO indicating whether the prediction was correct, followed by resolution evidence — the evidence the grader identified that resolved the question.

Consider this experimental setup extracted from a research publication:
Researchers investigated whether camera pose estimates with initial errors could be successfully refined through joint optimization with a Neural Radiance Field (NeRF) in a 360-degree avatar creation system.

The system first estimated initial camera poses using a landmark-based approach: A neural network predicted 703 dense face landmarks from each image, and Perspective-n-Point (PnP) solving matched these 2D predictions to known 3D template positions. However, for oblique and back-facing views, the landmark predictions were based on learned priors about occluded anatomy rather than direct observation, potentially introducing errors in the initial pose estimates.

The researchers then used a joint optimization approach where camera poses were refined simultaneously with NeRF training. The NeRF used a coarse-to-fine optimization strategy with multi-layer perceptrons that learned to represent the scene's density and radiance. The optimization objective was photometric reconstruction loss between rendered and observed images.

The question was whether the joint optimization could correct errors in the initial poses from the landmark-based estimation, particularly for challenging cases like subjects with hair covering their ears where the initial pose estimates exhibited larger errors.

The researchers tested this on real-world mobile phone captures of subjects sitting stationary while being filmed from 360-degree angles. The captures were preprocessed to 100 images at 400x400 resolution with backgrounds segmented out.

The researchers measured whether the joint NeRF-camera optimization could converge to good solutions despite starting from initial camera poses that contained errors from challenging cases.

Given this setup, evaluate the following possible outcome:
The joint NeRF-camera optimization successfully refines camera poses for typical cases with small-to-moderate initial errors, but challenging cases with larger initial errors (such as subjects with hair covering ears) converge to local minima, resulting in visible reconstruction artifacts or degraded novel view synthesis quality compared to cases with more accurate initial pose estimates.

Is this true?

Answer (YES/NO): NO